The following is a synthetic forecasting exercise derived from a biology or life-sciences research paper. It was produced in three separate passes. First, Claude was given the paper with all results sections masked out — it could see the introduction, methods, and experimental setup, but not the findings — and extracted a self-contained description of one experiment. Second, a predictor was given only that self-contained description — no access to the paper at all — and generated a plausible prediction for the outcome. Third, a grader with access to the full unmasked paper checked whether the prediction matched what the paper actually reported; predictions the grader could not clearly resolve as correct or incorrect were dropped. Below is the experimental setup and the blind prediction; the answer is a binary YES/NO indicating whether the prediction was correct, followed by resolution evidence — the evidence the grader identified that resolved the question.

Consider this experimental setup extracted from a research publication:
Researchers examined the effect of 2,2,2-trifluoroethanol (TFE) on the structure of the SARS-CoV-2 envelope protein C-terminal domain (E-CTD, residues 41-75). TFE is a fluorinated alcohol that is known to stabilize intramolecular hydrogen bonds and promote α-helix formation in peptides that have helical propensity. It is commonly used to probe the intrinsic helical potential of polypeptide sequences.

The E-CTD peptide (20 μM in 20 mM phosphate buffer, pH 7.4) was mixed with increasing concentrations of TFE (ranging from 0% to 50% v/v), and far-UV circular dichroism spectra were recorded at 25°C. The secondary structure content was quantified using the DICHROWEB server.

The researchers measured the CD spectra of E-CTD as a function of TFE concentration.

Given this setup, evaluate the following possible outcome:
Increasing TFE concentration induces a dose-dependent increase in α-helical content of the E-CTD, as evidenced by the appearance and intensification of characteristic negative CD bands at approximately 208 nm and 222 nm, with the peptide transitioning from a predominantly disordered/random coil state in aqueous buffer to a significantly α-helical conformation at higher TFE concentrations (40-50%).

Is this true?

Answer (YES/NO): YES